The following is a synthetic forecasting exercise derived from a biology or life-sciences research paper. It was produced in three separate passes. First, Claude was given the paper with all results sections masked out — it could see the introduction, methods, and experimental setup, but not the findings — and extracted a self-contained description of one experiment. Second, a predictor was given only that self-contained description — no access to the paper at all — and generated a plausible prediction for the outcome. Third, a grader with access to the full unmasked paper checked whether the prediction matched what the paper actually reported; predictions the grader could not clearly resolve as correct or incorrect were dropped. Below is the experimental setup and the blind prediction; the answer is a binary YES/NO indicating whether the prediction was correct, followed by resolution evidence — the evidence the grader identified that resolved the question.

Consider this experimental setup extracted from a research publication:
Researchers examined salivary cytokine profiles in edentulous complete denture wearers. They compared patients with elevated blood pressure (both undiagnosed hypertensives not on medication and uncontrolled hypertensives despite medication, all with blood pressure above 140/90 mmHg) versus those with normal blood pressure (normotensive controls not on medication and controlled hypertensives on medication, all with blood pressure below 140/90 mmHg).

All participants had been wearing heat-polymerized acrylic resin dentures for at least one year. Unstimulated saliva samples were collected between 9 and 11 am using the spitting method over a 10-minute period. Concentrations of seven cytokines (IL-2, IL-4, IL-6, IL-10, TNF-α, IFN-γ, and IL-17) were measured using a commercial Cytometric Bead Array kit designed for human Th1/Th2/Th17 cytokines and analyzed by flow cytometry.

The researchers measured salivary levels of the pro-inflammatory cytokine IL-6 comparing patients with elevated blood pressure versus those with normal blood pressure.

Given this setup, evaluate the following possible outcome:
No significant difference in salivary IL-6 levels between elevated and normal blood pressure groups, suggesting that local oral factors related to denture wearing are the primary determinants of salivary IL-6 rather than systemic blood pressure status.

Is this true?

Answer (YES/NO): YES